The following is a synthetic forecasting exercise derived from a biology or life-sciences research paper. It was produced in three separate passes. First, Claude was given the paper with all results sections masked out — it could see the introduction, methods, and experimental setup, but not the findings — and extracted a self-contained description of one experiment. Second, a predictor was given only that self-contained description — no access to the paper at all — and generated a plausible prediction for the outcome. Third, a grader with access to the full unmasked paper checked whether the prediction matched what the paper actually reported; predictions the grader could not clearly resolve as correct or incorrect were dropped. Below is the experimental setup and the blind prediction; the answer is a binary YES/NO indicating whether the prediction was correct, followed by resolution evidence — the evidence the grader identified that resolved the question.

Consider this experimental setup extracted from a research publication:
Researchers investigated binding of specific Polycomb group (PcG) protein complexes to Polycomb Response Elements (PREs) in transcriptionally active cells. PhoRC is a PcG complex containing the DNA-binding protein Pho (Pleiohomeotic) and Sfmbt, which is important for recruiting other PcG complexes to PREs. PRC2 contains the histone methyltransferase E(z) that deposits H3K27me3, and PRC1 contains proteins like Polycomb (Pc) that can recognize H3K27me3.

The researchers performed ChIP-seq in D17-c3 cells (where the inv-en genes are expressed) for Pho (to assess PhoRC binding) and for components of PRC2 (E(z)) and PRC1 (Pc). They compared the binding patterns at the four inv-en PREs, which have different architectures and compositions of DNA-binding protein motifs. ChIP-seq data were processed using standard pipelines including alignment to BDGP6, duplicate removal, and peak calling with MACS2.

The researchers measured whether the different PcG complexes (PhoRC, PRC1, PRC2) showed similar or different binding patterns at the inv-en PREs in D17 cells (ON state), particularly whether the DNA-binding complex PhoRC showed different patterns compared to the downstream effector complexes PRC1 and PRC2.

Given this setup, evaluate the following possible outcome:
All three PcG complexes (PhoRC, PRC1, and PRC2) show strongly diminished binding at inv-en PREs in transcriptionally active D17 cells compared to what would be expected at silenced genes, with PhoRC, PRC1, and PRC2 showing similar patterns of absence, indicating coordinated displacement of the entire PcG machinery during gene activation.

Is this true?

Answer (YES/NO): NO